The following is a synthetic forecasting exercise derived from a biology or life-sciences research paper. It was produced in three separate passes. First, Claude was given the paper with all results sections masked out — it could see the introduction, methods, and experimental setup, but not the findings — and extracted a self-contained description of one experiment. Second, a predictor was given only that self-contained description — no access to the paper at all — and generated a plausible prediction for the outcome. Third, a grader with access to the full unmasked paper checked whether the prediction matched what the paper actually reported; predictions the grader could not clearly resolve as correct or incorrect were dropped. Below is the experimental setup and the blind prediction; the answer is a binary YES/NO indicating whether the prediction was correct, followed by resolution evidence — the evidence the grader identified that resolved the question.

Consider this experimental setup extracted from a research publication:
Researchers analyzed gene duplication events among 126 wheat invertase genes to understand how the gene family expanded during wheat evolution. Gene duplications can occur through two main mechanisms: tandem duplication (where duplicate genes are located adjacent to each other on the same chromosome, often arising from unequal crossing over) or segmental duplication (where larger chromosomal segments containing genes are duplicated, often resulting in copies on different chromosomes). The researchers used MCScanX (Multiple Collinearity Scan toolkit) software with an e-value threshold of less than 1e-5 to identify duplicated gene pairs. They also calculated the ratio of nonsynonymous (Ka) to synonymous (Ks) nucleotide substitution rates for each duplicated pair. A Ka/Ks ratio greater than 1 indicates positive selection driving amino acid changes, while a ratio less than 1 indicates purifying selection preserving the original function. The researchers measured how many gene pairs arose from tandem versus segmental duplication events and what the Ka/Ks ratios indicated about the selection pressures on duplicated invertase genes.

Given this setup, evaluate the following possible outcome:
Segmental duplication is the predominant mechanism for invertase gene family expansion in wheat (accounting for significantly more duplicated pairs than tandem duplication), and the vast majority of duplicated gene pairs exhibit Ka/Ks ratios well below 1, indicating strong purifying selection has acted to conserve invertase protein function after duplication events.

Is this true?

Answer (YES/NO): YES